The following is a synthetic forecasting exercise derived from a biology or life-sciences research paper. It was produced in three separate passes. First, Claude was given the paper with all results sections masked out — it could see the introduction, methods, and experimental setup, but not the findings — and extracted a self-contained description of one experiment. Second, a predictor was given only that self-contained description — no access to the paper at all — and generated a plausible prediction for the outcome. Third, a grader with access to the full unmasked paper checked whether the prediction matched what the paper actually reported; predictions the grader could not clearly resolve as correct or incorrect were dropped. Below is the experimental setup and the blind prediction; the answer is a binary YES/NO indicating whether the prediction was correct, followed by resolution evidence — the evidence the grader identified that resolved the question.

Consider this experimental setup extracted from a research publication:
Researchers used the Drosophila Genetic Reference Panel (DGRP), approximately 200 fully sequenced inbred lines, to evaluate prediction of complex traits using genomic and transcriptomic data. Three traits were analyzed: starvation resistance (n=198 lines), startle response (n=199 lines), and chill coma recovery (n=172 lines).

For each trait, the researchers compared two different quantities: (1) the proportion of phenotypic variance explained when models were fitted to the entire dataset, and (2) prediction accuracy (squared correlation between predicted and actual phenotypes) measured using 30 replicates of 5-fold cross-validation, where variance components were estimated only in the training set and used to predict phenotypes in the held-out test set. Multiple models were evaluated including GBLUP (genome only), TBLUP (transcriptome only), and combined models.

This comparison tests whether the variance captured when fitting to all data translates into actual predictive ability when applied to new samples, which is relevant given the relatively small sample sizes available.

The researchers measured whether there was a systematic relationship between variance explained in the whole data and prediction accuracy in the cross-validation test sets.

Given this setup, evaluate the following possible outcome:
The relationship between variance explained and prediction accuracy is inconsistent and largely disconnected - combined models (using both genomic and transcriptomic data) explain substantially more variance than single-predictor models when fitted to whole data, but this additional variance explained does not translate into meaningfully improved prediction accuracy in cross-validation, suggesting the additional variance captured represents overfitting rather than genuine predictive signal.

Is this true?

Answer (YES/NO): NO